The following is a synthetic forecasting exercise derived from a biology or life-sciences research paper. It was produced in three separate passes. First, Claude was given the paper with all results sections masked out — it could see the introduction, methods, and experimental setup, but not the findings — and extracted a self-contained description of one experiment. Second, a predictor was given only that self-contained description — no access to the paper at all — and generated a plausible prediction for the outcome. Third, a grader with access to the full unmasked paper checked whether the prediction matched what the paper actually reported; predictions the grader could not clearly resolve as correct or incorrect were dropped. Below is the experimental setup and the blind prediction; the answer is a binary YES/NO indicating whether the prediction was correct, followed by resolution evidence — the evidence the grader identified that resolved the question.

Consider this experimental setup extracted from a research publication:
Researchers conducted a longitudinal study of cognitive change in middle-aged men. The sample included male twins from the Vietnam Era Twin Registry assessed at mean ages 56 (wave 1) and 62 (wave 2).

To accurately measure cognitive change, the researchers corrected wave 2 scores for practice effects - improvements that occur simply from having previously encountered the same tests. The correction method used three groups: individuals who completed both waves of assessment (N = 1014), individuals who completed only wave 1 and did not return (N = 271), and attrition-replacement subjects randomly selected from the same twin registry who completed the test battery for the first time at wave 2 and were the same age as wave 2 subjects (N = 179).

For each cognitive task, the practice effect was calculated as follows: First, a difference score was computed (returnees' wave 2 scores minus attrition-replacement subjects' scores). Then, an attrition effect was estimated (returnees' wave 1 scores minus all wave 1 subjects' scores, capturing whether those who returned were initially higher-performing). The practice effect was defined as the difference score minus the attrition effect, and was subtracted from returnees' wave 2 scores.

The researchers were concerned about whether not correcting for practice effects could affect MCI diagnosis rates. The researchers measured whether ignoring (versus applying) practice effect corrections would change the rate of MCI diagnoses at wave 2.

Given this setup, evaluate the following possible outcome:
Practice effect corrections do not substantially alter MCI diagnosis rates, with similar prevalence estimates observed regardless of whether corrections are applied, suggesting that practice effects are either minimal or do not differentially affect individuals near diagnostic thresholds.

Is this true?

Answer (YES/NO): NO